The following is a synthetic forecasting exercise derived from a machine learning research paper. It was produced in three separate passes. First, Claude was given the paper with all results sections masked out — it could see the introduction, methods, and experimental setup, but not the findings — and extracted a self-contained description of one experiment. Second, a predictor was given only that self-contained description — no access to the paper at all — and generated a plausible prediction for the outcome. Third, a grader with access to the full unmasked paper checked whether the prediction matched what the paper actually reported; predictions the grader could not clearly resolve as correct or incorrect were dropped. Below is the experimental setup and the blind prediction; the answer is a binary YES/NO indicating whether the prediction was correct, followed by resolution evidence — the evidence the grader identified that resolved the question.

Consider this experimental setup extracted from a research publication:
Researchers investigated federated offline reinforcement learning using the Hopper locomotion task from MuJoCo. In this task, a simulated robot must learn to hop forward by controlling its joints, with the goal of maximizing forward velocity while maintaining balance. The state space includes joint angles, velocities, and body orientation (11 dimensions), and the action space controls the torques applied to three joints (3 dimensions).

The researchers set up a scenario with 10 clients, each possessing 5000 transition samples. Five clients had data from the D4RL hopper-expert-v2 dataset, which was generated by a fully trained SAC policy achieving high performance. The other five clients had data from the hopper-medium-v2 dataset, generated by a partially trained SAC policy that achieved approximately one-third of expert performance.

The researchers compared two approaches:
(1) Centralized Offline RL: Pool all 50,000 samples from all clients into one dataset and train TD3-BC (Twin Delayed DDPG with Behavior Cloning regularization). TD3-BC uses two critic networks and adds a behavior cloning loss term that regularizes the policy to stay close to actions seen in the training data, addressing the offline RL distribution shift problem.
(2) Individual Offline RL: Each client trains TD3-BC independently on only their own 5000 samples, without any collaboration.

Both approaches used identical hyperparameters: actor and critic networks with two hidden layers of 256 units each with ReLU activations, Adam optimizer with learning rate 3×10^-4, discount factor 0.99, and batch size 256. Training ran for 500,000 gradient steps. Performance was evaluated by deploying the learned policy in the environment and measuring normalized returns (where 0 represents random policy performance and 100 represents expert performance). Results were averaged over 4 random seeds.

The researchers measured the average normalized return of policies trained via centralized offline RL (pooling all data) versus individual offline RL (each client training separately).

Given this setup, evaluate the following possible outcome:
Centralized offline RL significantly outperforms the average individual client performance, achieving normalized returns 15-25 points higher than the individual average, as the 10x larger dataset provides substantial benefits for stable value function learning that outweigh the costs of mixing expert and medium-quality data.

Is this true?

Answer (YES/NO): NO